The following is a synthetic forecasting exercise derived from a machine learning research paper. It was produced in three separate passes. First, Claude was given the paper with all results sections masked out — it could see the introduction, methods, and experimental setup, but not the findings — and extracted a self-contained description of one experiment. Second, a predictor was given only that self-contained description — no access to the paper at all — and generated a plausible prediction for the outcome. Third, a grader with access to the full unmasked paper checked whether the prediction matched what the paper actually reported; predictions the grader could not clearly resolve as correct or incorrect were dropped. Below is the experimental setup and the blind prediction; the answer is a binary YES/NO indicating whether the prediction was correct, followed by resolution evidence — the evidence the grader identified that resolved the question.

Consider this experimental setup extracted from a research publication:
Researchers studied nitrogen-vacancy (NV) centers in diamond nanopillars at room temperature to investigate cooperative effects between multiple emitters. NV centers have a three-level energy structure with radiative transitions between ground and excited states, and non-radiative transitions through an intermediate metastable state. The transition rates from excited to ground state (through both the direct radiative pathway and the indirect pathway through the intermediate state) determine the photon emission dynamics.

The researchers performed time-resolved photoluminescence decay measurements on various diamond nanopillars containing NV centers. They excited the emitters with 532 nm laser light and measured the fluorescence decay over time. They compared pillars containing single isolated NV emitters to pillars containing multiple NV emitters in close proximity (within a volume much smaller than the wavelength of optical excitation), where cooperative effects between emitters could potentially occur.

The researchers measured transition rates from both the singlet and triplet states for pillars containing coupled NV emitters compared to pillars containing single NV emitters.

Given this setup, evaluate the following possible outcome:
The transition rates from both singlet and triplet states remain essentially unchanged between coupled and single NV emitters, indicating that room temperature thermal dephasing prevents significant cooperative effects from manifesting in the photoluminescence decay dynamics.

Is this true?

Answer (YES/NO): NO